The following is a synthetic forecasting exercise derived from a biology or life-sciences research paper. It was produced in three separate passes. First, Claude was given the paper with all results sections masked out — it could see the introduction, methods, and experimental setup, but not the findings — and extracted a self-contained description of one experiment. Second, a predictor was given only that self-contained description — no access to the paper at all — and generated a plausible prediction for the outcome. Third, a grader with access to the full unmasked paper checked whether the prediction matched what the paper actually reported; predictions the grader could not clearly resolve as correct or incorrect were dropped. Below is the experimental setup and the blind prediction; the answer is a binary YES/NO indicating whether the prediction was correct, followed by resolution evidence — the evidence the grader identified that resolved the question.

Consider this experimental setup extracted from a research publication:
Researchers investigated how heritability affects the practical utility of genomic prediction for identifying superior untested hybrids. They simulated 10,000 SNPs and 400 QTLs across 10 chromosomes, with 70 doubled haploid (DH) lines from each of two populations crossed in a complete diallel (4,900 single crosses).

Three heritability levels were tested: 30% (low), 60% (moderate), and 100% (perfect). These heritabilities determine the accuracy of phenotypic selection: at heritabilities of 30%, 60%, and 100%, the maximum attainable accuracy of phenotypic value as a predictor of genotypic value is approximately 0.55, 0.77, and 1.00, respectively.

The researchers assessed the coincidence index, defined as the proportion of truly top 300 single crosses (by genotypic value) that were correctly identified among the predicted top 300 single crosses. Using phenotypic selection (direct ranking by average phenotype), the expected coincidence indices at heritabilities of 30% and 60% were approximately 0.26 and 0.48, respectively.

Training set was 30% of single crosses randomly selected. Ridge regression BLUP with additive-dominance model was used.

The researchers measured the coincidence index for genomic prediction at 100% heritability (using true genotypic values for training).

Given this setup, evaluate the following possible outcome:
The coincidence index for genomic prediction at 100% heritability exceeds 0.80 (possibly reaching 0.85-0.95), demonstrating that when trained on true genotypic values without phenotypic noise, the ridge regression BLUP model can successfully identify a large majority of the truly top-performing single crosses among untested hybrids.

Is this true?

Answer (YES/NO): NO